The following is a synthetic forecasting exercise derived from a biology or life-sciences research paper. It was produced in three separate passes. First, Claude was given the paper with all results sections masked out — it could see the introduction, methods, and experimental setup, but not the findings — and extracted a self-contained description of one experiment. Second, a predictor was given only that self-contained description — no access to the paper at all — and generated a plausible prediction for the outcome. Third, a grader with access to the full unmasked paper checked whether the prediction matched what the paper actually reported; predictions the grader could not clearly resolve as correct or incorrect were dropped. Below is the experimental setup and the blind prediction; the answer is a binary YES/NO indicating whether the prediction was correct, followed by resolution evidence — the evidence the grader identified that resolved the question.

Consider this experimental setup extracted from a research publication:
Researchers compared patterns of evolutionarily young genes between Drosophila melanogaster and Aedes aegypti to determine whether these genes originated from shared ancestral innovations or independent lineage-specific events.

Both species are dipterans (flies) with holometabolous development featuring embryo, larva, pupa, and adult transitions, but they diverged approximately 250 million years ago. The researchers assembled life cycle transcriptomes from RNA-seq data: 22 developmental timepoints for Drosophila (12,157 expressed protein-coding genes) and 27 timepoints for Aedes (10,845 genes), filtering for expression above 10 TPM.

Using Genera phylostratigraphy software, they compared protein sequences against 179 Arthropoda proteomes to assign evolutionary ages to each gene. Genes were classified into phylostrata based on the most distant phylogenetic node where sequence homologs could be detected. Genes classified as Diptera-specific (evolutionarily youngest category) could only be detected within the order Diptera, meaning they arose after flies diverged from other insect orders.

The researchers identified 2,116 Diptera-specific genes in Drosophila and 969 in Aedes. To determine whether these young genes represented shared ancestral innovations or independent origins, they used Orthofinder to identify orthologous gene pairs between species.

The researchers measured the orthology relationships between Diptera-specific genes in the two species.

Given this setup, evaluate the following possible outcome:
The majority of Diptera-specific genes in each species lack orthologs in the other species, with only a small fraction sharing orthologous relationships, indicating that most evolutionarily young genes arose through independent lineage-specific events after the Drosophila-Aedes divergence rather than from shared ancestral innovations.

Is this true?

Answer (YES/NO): YES